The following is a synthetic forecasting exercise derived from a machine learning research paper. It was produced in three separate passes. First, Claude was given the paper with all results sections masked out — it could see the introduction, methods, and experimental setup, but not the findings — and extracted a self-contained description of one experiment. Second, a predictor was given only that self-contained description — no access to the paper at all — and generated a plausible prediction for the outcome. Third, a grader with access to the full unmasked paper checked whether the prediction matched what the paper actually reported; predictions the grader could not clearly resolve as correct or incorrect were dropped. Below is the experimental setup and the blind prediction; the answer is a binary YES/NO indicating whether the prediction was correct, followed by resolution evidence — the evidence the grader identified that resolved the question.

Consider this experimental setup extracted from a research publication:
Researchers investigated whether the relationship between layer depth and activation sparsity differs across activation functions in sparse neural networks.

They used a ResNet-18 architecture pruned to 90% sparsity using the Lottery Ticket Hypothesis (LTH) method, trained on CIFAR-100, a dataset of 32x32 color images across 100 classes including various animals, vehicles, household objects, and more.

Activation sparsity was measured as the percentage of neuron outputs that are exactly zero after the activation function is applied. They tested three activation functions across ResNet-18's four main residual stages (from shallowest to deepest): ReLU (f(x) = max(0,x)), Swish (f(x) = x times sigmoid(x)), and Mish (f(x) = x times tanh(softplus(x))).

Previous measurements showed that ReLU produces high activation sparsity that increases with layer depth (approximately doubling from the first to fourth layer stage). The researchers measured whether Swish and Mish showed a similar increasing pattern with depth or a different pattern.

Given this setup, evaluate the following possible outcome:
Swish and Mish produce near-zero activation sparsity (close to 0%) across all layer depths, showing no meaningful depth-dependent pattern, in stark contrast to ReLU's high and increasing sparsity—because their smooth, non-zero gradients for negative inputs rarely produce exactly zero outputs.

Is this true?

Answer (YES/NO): YES